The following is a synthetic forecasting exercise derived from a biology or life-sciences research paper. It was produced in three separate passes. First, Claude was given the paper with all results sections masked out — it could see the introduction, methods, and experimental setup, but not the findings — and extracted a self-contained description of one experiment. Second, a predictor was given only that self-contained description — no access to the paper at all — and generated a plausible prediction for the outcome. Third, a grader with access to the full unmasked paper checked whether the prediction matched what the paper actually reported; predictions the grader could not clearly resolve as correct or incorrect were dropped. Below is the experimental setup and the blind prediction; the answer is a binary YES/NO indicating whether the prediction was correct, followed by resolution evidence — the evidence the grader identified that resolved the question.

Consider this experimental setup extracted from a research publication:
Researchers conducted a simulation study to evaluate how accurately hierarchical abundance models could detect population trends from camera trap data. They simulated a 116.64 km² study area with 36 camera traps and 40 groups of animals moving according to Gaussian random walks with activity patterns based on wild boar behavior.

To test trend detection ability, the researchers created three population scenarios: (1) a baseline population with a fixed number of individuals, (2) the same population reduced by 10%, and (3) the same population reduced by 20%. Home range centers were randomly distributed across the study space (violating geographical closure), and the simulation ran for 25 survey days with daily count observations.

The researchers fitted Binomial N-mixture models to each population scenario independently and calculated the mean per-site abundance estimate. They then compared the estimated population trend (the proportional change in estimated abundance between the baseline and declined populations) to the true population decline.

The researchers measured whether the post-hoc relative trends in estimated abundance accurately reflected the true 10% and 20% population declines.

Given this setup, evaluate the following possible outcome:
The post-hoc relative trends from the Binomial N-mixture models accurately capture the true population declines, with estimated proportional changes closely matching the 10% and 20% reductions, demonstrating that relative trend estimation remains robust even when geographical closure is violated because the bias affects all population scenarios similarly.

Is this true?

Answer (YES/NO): NO